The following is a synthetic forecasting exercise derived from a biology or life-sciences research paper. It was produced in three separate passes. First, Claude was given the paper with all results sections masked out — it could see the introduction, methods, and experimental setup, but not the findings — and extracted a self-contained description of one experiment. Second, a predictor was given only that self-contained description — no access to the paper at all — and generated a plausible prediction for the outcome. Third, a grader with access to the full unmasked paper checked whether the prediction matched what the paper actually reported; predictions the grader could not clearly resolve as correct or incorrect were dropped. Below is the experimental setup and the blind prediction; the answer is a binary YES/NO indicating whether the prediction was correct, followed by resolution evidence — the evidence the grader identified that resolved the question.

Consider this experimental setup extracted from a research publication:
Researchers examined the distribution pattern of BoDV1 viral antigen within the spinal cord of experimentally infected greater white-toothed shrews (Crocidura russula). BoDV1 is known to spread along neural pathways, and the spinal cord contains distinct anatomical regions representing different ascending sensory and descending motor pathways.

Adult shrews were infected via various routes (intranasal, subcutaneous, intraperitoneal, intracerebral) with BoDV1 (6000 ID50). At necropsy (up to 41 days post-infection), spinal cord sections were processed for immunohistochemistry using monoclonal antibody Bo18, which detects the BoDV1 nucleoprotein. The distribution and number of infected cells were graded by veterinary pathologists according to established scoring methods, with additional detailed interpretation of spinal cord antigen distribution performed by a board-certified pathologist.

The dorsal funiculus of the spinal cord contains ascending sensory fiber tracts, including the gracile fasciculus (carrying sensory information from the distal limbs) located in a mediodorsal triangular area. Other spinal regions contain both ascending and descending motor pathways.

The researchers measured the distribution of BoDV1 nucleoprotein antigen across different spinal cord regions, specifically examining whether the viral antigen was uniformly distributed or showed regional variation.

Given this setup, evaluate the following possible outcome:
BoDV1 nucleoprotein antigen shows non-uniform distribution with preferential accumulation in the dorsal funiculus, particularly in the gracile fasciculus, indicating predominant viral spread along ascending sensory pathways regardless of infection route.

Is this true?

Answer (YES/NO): NO